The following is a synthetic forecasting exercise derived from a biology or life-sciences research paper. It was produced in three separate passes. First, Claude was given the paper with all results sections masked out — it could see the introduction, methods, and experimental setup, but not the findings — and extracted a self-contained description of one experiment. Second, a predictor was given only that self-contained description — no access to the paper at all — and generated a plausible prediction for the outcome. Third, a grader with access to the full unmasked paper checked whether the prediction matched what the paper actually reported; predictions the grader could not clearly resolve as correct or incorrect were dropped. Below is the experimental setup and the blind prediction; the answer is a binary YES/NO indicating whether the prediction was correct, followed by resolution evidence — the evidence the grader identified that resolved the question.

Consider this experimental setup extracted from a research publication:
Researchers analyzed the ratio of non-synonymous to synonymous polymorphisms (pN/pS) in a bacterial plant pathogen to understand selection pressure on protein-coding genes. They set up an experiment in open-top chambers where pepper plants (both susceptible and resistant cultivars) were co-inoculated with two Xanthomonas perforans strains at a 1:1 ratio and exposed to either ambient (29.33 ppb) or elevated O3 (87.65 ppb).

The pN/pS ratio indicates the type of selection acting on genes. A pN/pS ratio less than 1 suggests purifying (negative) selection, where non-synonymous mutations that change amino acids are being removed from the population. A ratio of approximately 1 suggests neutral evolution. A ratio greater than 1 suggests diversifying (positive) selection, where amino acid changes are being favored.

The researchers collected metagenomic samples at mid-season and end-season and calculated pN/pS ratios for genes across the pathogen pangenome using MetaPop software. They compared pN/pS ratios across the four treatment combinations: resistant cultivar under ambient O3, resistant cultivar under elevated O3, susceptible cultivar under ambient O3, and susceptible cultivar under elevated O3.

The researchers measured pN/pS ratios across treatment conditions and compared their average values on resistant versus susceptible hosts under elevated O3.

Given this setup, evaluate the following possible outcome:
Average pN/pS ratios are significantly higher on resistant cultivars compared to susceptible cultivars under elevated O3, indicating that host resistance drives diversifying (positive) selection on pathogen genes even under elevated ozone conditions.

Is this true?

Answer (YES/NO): NO